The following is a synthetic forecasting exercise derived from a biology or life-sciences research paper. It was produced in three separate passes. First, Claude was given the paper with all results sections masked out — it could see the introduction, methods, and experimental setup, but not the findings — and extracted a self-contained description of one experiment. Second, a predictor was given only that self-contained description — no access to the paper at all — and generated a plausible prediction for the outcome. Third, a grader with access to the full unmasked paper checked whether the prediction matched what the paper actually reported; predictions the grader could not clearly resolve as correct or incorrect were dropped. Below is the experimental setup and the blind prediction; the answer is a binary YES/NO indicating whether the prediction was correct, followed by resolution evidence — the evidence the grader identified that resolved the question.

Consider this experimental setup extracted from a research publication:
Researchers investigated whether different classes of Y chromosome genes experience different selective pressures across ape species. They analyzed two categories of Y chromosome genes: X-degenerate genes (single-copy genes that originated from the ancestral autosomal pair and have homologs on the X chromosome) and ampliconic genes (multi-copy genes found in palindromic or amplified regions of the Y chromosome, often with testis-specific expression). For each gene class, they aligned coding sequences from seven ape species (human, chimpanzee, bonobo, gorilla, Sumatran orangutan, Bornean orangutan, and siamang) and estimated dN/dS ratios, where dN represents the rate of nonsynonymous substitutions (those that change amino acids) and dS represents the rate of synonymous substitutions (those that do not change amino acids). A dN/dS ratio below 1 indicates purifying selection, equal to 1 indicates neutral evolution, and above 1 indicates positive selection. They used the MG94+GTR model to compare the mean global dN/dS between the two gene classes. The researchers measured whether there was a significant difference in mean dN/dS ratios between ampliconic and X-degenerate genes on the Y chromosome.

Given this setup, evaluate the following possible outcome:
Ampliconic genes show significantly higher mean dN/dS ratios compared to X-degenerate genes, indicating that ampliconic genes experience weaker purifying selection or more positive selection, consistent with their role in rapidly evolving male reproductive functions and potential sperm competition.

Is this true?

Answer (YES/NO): YES